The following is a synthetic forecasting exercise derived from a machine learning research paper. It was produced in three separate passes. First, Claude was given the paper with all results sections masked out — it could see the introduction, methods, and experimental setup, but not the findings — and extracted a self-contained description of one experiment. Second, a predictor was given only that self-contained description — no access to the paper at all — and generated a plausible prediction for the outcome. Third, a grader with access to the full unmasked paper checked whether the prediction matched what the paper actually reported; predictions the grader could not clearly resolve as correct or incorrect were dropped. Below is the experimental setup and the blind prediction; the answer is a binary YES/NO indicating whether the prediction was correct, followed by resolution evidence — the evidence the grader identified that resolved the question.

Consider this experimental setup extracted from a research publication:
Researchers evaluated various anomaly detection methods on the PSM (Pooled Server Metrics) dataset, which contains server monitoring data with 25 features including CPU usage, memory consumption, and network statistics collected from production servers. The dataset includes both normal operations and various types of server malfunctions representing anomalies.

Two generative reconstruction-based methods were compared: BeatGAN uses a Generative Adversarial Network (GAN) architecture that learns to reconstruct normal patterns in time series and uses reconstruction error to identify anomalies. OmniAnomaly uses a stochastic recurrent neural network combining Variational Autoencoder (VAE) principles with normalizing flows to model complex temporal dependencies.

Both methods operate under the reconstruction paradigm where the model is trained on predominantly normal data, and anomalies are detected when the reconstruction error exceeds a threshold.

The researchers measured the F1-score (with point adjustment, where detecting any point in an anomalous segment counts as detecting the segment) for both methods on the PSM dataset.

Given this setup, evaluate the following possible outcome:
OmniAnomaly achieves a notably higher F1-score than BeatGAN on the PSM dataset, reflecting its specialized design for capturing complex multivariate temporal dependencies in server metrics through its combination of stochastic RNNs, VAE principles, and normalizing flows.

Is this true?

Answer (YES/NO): NO